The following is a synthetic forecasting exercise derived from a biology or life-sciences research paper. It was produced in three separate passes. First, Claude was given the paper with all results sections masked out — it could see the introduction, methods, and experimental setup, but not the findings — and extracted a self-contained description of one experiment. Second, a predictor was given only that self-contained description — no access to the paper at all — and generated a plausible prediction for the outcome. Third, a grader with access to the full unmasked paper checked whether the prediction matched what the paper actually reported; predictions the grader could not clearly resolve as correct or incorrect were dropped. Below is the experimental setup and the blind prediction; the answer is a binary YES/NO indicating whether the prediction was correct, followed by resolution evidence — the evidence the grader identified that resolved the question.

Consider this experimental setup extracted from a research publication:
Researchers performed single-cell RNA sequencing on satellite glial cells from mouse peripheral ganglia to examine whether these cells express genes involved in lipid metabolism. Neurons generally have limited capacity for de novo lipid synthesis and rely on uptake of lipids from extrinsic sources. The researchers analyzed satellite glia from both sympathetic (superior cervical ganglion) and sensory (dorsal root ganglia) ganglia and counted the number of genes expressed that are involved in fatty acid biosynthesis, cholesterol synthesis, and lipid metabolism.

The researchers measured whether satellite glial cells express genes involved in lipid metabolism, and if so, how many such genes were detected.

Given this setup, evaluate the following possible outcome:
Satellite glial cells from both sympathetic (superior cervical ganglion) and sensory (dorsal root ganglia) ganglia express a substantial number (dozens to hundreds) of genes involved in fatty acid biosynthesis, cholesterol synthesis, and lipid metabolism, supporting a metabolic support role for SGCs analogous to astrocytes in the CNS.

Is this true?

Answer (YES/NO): YES